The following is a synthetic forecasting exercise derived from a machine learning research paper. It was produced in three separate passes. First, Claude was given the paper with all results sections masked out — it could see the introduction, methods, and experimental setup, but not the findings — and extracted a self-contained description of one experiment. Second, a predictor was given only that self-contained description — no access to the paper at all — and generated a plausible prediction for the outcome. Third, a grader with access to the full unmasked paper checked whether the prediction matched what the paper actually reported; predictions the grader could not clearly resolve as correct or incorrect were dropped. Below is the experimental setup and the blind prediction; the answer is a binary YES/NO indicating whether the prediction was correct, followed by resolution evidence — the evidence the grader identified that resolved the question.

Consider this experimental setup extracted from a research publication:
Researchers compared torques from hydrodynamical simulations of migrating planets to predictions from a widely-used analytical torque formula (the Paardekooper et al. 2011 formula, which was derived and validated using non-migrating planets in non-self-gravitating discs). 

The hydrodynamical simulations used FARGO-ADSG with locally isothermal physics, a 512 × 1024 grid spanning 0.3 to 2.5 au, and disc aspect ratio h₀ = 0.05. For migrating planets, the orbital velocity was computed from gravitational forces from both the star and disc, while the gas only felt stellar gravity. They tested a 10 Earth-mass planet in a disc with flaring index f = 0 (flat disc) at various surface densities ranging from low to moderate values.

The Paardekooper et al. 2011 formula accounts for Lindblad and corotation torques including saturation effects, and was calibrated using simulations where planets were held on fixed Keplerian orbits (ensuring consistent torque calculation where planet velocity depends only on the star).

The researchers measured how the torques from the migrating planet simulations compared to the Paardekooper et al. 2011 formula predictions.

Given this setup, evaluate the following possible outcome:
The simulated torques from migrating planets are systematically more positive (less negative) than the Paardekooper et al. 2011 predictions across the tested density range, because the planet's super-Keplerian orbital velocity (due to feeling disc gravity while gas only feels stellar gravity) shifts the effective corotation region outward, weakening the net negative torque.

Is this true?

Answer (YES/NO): NO